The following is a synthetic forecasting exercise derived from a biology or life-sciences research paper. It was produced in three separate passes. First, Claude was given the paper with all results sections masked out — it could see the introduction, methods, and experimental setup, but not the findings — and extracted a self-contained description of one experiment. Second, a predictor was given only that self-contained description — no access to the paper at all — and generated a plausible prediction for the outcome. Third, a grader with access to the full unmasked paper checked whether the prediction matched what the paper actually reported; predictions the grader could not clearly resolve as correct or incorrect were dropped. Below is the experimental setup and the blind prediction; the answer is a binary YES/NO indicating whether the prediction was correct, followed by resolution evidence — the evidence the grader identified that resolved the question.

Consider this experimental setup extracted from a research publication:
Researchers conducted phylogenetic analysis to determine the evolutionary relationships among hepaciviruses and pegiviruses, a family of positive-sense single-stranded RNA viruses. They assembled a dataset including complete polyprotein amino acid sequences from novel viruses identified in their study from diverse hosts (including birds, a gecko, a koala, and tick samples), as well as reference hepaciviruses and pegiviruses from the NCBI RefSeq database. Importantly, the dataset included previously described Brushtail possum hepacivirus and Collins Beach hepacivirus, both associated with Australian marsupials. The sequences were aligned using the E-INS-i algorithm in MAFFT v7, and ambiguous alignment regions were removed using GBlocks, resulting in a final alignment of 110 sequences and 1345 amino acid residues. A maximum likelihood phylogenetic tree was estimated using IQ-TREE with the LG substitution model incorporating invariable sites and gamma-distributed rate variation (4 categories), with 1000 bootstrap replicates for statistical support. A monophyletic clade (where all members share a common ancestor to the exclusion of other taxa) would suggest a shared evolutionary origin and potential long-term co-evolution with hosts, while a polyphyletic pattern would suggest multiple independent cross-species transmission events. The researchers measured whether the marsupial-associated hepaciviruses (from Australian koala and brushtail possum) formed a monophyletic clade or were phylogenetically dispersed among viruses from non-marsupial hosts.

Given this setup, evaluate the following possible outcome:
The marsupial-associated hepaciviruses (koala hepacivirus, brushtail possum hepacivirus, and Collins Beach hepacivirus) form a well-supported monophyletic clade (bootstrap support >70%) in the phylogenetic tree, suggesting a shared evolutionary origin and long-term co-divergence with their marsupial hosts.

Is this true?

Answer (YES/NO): NO